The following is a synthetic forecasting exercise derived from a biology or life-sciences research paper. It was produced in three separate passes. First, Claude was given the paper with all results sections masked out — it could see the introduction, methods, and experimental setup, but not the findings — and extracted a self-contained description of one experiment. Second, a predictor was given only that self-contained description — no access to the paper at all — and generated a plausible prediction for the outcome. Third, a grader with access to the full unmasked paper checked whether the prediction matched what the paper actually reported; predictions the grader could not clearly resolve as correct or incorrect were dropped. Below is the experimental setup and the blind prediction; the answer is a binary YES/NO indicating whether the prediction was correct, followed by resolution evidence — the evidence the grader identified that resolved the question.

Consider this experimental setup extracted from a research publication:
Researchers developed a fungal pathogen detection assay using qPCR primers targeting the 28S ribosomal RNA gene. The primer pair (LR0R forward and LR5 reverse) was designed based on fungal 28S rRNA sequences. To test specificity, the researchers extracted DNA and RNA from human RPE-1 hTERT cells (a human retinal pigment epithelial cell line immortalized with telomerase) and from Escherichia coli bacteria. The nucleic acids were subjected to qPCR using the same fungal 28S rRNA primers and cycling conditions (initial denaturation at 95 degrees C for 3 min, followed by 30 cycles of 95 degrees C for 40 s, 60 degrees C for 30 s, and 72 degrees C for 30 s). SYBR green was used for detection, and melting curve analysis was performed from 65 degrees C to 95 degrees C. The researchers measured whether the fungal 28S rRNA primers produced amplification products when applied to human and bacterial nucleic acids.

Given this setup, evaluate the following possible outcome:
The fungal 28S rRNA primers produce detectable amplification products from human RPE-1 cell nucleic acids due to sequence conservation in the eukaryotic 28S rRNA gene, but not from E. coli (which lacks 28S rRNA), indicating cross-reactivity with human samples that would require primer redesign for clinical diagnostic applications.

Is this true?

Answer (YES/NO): NO